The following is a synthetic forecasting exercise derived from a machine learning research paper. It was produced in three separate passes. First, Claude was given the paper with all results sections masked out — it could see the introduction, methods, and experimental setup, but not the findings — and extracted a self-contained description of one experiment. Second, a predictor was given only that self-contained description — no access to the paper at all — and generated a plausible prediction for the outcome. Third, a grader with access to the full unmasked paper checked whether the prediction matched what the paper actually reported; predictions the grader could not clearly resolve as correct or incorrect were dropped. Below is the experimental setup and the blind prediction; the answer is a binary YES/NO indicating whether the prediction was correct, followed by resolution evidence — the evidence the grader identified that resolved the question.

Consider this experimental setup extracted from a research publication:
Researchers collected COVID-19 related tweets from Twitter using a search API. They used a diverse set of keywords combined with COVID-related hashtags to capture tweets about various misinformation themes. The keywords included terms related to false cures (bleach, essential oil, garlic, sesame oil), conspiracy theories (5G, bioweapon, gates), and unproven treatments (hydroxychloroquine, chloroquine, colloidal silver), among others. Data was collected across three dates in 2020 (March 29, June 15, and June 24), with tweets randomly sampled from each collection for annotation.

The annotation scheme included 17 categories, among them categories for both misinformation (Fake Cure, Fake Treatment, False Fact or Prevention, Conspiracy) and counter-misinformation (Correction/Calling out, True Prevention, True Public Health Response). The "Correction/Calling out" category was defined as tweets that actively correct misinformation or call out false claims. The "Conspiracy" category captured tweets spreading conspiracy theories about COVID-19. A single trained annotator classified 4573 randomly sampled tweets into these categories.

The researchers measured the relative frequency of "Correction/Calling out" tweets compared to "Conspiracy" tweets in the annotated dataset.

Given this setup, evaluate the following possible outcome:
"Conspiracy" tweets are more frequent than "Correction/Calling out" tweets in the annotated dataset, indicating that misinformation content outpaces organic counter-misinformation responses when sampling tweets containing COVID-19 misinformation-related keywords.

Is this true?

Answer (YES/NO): NO